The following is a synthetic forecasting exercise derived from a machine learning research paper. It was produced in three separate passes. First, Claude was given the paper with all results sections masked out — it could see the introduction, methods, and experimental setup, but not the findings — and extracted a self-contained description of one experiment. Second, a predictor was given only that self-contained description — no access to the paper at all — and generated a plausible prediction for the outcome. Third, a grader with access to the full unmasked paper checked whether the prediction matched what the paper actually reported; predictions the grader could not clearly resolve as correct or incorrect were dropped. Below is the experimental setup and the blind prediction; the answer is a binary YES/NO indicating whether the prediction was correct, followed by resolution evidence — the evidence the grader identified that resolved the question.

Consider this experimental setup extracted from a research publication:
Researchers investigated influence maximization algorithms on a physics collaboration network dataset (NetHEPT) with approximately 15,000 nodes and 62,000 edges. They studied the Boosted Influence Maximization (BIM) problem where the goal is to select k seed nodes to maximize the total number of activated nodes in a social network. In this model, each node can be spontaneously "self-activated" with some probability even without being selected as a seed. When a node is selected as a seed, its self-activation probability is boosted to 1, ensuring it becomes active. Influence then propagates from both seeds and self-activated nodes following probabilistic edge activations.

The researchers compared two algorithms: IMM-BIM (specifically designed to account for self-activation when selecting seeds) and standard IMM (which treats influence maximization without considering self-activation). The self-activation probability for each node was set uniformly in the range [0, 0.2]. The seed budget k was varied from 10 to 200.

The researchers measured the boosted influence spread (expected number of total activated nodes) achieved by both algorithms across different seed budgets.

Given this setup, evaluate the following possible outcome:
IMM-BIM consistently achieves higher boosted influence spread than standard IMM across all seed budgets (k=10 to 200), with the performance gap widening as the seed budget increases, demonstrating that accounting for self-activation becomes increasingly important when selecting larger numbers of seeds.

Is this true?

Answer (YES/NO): NO